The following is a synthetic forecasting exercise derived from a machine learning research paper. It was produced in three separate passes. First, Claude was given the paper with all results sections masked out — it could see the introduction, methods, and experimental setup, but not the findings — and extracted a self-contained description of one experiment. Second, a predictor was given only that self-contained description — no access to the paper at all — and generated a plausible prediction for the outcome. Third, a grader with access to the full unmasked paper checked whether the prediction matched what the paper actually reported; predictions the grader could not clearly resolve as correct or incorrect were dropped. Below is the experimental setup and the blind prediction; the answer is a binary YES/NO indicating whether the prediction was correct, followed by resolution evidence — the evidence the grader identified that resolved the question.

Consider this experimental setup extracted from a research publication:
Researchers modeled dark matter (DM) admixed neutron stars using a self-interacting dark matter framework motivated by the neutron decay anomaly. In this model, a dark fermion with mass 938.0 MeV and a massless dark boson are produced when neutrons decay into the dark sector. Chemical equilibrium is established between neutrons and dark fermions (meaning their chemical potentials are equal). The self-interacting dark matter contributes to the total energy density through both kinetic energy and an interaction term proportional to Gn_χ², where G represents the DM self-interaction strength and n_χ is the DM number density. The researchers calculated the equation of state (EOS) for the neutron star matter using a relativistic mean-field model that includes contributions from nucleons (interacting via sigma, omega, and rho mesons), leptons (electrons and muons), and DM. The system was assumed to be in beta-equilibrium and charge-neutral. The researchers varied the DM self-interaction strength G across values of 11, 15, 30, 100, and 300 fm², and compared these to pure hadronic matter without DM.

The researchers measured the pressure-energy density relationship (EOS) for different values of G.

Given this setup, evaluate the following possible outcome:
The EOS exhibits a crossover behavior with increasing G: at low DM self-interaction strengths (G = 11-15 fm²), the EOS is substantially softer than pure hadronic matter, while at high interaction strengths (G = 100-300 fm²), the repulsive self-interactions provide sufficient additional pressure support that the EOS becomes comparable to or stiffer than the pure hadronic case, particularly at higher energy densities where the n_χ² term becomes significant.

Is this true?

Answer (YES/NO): NO